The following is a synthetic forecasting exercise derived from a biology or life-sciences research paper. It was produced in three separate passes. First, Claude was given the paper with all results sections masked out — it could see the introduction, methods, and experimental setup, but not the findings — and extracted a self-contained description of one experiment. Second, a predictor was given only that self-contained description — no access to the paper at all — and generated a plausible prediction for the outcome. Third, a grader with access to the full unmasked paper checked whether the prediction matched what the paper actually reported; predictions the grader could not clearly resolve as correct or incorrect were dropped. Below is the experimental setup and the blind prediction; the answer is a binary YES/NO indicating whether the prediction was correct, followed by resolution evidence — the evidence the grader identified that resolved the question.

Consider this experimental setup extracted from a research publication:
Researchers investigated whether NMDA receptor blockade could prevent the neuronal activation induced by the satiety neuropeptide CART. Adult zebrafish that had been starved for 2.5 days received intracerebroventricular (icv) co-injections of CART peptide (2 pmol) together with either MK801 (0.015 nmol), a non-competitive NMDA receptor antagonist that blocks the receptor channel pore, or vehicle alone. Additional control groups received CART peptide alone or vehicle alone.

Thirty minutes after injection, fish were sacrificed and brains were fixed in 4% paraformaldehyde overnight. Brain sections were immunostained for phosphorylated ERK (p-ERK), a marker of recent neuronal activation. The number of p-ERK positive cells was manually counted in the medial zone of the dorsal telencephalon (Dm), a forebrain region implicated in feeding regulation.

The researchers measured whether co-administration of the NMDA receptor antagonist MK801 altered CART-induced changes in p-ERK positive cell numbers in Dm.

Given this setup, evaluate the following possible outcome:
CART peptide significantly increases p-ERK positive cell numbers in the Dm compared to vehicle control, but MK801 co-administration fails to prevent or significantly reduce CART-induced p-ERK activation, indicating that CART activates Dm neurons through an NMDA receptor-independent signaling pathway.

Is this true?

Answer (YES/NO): NO